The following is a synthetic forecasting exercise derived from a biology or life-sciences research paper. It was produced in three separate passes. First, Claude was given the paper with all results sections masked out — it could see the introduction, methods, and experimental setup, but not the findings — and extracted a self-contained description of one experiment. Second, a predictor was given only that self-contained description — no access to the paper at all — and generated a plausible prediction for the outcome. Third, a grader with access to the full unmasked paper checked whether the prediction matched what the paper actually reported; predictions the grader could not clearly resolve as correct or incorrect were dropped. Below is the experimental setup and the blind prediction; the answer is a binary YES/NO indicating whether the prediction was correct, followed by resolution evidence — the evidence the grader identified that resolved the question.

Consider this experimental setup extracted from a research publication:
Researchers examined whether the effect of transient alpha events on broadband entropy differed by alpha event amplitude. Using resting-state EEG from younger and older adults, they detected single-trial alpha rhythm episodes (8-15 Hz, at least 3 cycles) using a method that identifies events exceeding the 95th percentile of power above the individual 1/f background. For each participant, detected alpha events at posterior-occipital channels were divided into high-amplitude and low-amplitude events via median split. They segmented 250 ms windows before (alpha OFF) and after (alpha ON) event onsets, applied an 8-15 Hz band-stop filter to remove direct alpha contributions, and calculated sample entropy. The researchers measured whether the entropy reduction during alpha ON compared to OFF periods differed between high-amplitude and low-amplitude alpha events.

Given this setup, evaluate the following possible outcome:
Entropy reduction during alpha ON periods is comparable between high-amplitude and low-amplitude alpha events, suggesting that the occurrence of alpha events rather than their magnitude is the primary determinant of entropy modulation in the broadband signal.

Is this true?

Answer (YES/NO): NO